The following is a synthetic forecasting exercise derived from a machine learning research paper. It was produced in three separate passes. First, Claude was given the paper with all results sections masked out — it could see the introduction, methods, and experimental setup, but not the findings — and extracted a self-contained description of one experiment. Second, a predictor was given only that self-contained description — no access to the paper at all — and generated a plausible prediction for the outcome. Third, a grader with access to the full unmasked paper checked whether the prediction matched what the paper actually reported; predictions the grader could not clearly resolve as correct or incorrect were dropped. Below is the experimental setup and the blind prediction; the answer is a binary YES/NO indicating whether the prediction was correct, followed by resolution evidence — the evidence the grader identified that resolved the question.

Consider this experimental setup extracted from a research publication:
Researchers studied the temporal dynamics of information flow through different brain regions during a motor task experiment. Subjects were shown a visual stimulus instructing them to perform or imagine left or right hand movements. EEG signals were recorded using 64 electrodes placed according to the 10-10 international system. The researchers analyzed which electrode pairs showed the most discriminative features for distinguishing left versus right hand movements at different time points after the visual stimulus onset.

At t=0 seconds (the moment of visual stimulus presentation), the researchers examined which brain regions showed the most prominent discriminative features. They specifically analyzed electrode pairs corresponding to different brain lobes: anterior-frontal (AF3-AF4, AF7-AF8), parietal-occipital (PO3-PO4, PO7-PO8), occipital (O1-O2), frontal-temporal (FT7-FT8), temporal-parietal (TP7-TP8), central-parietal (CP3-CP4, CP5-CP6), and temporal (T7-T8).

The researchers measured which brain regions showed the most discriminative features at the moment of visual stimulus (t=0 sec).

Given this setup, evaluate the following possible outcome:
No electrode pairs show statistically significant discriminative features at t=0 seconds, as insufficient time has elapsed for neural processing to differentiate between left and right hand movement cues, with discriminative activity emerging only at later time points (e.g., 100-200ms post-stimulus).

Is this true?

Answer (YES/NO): NO